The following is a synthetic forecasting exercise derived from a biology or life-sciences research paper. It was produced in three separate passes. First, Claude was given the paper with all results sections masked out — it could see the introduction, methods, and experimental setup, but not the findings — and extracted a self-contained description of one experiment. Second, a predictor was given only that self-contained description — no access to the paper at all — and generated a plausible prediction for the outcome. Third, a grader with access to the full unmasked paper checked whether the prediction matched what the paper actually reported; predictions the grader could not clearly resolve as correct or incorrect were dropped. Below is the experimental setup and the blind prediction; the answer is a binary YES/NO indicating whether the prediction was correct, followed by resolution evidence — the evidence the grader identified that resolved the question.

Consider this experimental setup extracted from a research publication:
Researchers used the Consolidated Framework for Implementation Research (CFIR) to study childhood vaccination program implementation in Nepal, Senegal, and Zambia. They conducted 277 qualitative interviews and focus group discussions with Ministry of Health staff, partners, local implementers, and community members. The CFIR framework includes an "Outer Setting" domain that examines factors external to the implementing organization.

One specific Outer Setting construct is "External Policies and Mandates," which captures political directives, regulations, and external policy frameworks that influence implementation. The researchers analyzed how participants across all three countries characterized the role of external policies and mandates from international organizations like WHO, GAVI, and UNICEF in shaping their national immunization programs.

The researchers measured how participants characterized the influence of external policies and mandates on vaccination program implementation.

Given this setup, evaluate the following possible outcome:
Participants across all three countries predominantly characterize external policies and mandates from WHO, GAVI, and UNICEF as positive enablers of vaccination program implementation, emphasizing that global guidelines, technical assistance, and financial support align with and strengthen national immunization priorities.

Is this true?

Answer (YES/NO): YES